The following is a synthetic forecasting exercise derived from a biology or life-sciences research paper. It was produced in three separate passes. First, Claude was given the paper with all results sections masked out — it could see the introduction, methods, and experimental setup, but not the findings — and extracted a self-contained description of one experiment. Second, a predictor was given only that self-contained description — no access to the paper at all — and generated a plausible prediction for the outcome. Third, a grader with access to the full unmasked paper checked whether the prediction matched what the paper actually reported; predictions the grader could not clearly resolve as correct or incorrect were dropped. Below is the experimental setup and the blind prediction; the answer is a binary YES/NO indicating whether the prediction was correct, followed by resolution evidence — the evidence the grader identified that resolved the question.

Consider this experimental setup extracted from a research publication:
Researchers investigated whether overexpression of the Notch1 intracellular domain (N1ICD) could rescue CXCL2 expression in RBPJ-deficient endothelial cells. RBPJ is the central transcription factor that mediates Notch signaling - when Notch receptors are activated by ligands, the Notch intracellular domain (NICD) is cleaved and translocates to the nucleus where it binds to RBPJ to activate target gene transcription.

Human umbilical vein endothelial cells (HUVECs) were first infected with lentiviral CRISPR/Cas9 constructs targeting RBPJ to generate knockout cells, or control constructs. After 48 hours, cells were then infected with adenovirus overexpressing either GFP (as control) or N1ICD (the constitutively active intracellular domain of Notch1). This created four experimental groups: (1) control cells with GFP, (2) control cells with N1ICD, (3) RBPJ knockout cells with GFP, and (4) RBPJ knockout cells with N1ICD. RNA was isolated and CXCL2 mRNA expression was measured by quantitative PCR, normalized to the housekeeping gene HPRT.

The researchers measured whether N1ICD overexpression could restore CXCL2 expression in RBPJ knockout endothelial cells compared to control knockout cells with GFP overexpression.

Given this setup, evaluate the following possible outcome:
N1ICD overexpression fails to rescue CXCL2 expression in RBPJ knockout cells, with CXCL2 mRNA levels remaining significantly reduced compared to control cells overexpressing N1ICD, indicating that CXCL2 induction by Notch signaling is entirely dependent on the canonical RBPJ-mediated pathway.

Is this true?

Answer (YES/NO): YES